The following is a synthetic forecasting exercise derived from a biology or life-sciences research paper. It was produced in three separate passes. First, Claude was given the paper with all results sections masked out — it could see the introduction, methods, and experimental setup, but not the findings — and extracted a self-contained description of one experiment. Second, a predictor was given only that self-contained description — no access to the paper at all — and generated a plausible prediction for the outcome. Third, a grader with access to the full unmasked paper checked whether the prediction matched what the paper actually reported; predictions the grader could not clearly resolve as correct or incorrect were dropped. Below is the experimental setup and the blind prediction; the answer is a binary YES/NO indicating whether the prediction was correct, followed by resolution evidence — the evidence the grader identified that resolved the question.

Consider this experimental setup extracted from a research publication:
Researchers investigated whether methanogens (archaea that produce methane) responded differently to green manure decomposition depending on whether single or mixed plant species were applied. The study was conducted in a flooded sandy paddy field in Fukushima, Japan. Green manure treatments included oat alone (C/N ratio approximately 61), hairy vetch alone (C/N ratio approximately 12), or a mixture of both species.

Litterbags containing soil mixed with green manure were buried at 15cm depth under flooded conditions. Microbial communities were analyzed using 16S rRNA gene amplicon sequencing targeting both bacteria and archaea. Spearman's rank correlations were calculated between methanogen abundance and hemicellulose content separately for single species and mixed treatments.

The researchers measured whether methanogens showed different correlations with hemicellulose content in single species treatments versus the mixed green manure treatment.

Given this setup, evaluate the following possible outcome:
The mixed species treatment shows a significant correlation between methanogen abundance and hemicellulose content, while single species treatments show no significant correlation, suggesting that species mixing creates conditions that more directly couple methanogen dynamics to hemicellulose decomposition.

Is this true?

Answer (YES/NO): YES